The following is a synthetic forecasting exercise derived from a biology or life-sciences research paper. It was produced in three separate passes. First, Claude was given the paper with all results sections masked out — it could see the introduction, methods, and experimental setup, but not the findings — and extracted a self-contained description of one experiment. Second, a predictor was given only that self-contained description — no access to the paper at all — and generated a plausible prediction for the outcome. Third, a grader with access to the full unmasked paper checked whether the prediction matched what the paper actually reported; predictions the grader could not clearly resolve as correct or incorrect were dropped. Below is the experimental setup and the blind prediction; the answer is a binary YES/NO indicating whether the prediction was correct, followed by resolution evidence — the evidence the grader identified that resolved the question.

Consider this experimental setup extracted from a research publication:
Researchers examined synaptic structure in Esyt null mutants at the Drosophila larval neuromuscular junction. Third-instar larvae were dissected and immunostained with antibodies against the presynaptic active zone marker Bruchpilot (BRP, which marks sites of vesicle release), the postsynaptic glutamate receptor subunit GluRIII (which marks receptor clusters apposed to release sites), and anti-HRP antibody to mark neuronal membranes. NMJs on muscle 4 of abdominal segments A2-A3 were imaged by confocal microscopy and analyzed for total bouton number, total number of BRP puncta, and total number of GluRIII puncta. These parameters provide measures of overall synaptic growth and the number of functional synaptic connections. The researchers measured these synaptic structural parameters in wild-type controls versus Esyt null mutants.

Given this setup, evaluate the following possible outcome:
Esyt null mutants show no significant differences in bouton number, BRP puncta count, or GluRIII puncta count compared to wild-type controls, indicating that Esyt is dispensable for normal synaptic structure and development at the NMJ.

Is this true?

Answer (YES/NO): YES